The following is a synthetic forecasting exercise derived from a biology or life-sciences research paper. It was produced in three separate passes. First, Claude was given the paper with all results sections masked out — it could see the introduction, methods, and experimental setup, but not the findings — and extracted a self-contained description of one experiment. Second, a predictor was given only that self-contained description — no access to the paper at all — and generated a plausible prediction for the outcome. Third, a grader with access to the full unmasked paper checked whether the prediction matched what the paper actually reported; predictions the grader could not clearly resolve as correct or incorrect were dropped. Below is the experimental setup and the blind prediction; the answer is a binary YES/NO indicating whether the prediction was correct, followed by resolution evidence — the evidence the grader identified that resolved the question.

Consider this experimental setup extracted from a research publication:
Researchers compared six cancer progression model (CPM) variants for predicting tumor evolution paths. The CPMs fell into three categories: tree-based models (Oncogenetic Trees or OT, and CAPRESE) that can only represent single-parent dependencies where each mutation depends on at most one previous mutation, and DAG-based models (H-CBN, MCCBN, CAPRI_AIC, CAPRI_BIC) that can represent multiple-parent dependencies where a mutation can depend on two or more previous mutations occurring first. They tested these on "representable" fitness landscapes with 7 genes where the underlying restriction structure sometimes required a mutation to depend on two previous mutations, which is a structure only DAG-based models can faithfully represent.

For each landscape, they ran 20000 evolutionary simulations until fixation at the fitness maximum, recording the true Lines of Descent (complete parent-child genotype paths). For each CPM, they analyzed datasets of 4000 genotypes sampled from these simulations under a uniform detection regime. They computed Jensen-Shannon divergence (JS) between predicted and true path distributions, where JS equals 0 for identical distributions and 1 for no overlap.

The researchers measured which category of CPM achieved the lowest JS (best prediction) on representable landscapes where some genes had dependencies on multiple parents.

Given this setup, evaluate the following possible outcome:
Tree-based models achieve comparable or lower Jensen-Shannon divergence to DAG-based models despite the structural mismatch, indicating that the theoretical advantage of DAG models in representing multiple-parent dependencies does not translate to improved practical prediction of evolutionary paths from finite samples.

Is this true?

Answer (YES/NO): NO